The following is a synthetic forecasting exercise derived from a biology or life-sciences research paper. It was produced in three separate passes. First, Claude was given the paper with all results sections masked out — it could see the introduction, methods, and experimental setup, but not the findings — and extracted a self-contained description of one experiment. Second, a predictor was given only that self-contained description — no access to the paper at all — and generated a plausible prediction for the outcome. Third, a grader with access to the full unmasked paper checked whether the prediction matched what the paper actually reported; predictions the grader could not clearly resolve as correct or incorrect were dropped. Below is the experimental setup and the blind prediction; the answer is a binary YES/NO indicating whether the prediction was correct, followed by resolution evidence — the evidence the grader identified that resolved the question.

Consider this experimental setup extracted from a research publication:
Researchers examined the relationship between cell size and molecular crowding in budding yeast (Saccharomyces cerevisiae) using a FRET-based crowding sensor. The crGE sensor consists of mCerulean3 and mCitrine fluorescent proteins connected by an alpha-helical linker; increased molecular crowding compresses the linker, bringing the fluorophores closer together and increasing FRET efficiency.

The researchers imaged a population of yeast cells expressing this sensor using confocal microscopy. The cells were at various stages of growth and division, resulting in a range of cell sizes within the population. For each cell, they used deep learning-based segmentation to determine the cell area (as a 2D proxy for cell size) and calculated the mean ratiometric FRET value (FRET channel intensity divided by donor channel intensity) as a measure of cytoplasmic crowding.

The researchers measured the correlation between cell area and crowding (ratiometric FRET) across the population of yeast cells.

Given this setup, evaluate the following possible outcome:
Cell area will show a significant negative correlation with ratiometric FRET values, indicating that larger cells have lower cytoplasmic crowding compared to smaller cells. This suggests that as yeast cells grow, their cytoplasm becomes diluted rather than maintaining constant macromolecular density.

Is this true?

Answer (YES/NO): NO